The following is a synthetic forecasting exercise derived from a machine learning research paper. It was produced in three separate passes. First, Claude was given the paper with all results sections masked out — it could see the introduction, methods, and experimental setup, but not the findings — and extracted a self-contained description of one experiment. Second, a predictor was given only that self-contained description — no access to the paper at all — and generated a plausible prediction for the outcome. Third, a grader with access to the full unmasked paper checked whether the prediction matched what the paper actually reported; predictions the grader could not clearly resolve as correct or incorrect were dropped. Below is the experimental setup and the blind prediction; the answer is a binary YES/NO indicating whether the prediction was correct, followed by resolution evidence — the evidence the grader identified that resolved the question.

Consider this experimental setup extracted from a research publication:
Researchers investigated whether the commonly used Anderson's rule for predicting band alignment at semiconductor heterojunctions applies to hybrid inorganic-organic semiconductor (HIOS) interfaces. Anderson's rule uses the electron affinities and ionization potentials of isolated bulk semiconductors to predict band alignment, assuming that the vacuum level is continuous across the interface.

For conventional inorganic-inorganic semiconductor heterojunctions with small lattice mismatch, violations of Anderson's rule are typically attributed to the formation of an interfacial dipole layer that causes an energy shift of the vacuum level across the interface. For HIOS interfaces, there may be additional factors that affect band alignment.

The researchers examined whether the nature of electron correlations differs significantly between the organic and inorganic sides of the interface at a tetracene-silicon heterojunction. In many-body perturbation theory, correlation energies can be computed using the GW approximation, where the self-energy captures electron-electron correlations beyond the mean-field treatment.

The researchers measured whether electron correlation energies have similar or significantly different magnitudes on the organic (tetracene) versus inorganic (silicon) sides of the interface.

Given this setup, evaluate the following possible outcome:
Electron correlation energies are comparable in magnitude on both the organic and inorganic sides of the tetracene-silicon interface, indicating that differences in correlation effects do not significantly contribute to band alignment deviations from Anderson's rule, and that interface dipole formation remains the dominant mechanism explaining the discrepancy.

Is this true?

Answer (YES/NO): NO